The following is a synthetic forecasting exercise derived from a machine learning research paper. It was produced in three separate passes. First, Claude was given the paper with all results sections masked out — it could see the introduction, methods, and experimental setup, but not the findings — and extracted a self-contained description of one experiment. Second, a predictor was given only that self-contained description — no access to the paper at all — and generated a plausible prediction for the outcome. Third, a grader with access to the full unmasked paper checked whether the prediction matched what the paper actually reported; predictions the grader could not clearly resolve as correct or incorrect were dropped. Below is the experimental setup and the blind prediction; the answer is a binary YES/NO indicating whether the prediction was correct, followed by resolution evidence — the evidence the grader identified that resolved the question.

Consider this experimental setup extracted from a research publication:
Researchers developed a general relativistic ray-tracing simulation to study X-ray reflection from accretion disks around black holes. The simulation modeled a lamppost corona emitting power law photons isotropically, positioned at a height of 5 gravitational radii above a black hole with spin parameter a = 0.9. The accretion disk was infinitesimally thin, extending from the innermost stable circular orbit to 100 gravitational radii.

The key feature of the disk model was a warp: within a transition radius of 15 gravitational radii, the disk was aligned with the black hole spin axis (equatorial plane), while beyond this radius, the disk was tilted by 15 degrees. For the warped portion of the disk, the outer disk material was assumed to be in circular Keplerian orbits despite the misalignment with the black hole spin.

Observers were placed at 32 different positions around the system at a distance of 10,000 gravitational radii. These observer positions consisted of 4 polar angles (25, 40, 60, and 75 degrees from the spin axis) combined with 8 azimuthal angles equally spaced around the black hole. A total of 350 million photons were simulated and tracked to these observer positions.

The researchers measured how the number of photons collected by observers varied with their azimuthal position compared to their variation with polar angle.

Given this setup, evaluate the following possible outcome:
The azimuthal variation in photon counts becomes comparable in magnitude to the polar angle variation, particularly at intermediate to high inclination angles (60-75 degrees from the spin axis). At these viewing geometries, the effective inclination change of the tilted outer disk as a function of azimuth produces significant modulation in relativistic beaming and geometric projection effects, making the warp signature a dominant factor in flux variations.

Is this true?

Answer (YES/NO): NO